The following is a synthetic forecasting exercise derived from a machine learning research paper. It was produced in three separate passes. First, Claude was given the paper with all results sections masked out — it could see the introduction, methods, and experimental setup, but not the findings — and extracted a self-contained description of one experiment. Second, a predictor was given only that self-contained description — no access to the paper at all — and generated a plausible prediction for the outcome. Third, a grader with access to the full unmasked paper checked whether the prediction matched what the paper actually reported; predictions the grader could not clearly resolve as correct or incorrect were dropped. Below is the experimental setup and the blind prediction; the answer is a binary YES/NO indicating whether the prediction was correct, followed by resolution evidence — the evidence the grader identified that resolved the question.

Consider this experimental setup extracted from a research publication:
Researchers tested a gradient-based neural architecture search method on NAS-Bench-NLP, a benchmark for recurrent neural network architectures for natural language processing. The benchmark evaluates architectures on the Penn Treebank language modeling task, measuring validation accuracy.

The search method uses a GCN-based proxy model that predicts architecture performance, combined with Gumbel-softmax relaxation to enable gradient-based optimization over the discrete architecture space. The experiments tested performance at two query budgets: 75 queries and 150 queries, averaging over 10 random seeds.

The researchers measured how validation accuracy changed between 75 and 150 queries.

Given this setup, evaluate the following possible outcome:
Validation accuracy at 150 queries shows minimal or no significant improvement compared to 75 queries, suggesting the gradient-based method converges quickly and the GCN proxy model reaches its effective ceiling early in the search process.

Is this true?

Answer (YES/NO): YES